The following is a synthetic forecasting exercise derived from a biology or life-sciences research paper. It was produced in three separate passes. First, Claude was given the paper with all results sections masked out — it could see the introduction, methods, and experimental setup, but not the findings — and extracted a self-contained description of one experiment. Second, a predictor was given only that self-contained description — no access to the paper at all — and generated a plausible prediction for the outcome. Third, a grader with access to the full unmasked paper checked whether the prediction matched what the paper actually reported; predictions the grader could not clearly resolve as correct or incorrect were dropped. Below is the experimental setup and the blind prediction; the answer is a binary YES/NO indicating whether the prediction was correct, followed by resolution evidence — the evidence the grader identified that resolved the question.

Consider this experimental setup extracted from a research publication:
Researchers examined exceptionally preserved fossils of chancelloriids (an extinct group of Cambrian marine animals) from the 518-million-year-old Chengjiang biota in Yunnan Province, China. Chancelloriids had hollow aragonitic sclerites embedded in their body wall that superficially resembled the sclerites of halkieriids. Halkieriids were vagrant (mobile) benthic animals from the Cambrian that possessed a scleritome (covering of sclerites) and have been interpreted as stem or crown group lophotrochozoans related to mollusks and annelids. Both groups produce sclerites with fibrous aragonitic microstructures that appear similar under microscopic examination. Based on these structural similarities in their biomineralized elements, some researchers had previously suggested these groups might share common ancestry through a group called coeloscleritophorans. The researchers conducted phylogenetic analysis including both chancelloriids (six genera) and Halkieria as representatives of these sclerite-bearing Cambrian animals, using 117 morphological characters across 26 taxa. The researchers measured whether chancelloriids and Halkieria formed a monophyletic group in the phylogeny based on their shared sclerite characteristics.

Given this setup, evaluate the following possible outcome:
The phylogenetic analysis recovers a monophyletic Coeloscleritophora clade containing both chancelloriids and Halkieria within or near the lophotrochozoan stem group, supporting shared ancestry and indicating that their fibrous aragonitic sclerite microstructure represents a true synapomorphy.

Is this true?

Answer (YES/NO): NO